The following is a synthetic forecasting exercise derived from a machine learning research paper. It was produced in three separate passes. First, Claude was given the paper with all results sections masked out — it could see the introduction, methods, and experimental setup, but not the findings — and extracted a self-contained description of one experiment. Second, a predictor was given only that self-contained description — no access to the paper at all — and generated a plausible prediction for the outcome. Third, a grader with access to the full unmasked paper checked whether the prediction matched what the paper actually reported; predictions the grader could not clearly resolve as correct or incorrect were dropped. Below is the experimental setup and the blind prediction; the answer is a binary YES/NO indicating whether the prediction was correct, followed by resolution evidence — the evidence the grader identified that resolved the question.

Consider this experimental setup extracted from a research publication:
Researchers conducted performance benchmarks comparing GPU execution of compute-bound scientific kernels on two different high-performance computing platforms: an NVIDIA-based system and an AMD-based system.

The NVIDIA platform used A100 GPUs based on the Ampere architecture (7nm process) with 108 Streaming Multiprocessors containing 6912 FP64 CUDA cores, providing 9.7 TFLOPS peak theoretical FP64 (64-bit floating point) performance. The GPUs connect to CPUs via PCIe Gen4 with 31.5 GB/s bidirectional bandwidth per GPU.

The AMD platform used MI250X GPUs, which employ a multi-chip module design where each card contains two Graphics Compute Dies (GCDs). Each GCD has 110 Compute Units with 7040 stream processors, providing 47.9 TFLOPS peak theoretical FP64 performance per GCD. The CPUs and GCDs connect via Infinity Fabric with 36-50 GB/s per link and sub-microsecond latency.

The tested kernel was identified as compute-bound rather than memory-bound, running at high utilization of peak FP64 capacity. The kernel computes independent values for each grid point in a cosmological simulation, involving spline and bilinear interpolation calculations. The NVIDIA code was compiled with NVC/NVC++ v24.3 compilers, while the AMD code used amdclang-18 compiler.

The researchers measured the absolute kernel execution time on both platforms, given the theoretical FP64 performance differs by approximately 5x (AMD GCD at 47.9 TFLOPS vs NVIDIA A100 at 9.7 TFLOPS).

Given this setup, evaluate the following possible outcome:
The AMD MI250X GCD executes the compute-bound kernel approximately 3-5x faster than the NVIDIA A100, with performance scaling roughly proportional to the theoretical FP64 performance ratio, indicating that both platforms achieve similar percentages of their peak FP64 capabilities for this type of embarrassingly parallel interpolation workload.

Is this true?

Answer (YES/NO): NO